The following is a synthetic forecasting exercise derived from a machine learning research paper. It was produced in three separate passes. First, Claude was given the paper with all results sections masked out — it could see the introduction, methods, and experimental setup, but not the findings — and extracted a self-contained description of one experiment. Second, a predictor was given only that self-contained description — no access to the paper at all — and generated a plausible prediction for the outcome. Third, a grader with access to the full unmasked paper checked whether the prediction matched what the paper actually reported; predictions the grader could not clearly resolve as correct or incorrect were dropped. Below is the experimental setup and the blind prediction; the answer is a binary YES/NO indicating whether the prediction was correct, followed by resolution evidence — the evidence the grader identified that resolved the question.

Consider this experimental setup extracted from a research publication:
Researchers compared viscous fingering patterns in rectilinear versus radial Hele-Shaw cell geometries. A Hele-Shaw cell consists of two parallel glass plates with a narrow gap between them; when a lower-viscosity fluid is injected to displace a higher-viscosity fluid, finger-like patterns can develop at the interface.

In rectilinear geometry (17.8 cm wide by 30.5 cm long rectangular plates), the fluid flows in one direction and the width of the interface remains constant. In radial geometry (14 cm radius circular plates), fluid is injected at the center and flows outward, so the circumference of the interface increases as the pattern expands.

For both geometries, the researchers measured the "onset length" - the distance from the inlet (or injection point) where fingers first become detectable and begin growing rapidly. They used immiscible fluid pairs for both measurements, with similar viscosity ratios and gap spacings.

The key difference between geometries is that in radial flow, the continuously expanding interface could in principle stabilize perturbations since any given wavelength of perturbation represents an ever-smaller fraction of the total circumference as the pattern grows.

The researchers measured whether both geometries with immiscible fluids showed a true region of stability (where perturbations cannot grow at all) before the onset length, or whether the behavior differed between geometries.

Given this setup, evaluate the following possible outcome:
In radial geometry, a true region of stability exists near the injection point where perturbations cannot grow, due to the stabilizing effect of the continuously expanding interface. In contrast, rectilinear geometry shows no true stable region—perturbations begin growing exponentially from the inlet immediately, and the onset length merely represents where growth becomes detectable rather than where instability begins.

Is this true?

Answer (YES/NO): YES